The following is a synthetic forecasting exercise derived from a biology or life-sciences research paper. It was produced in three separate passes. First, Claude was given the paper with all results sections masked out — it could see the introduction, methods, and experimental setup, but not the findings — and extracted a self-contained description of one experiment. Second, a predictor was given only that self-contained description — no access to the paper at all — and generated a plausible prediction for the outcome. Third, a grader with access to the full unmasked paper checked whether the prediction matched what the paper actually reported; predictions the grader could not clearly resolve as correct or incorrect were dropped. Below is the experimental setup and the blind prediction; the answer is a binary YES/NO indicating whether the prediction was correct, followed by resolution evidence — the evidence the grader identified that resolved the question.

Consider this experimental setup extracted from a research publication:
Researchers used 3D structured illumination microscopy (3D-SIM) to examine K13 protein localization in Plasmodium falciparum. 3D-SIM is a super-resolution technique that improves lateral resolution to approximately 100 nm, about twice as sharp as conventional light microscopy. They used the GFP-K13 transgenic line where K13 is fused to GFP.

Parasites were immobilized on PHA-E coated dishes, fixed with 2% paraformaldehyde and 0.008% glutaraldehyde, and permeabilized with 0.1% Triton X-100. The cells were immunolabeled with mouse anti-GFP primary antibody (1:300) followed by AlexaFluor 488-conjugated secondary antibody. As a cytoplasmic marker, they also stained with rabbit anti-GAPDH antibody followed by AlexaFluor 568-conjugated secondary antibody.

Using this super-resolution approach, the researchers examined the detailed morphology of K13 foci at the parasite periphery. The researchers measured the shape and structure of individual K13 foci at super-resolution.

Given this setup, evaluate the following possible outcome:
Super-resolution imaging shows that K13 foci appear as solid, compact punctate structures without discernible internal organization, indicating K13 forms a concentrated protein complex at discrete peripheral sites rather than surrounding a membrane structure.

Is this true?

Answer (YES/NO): NO